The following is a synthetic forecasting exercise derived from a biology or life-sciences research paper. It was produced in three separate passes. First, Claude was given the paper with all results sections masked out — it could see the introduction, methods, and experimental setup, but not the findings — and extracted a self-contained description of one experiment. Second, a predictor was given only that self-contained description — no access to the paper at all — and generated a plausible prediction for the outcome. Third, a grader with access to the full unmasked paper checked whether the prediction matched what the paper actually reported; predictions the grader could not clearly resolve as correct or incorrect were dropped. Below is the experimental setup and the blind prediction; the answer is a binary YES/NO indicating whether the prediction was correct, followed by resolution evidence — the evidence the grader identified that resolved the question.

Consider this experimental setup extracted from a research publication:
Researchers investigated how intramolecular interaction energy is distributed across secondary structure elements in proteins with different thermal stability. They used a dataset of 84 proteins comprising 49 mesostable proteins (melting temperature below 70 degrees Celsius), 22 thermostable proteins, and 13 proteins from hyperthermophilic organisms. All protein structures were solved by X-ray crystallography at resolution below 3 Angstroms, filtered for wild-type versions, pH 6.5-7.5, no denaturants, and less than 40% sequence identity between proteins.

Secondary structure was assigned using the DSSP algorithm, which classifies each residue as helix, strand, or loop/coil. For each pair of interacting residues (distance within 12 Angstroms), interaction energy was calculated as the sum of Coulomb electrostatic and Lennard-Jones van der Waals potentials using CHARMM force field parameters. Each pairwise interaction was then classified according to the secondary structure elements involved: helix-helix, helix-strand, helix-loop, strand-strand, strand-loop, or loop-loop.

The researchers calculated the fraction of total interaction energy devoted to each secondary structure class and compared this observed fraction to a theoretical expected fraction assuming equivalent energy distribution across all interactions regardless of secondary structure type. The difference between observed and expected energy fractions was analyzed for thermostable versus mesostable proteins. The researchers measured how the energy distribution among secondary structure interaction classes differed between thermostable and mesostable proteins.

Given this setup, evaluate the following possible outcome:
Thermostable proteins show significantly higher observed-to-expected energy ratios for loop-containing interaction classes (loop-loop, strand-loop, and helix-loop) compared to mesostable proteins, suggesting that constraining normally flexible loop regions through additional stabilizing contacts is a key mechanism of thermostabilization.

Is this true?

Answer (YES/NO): NO